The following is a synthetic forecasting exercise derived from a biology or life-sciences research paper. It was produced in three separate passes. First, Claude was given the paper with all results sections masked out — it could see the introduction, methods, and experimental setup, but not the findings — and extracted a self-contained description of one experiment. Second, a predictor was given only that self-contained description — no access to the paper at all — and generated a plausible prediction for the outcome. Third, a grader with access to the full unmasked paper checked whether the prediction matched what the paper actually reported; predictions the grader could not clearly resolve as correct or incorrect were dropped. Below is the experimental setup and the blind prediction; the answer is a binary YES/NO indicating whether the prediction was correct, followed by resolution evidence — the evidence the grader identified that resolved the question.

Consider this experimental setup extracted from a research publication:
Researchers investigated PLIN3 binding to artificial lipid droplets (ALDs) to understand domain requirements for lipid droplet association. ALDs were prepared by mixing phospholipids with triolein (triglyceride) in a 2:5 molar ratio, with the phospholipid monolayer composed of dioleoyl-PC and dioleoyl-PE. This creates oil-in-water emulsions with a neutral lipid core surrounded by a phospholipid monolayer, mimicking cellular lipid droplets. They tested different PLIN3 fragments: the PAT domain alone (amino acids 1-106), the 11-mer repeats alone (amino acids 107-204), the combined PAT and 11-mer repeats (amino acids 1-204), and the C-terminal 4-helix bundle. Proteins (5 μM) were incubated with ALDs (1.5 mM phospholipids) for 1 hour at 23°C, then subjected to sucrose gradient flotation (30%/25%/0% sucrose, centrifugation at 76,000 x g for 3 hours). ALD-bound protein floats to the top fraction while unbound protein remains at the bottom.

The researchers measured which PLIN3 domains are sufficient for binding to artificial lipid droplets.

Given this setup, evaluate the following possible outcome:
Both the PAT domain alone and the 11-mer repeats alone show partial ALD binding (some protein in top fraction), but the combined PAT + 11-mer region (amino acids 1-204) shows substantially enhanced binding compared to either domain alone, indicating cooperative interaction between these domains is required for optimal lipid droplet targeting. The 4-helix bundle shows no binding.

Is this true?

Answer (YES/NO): NO